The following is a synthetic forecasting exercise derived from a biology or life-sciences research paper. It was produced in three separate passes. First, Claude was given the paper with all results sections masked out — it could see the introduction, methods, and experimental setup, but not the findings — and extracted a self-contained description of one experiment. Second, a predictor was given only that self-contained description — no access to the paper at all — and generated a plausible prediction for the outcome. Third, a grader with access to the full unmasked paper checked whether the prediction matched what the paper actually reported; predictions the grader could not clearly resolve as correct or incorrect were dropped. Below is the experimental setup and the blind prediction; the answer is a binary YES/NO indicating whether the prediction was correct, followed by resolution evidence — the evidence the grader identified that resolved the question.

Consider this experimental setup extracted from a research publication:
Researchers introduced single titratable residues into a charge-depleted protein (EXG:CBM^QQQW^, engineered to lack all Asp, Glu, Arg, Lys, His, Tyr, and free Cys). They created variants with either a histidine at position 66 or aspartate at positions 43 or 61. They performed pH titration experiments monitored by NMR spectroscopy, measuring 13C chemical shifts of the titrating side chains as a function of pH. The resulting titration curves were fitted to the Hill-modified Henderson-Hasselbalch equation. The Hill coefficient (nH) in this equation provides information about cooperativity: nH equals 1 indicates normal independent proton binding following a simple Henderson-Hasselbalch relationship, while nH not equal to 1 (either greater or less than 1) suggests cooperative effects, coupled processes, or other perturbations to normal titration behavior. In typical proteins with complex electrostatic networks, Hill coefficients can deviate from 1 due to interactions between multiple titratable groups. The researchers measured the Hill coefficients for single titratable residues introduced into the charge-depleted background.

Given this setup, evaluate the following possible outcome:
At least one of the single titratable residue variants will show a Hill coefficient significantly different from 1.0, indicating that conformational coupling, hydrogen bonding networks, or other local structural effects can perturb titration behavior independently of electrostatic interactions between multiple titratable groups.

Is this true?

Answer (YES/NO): NO